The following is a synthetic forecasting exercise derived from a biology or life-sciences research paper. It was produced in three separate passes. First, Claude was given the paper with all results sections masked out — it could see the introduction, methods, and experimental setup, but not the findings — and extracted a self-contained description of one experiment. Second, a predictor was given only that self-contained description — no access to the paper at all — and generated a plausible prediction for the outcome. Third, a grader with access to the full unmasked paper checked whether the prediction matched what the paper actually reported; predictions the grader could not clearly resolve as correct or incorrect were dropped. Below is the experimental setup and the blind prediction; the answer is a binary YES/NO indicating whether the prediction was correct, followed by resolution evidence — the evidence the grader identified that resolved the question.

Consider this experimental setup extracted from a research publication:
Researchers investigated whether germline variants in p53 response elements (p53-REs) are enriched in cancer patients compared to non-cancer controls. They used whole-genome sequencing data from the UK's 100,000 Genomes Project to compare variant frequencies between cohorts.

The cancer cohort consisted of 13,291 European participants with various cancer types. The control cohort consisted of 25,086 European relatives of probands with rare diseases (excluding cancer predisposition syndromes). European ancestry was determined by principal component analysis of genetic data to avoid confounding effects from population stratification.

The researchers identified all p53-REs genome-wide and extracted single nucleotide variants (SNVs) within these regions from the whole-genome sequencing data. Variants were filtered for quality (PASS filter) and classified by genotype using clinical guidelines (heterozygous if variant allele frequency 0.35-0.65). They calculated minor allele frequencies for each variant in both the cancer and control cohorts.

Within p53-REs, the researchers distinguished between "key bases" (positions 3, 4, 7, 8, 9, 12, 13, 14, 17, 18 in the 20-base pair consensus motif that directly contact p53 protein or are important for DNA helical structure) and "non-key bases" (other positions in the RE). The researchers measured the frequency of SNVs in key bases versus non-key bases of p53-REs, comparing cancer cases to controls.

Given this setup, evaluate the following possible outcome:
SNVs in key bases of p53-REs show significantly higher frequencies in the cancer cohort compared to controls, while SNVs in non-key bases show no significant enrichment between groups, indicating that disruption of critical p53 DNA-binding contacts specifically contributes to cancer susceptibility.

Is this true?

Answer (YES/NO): NO